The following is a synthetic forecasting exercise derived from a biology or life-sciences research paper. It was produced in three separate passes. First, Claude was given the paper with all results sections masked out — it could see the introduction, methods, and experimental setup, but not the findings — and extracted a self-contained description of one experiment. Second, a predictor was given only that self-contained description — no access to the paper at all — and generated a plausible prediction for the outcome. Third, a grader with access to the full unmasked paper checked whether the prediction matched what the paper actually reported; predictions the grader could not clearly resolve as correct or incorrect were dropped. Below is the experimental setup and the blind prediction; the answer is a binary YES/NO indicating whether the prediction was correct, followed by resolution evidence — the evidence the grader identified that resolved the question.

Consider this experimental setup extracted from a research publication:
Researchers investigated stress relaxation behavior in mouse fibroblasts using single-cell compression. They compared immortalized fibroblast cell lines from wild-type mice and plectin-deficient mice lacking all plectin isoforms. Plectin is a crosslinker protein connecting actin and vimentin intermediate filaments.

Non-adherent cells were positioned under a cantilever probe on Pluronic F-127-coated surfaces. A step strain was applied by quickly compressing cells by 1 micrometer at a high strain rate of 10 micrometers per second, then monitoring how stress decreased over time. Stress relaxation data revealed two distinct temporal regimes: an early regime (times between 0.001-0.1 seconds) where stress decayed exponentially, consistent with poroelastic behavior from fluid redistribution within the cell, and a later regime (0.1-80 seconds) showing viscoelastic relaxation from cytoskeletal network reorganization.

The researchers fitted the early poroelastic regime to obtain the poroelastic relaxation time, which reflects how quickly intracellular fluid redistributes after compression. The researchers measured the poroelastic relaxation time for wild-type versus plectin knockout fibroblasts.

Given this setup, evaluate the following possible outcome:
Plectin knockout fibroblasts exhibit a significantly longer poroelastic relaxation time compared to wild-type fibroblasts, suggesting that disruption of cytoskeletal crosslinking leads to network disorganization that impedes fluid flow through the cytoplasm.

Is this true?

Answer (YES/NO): NO